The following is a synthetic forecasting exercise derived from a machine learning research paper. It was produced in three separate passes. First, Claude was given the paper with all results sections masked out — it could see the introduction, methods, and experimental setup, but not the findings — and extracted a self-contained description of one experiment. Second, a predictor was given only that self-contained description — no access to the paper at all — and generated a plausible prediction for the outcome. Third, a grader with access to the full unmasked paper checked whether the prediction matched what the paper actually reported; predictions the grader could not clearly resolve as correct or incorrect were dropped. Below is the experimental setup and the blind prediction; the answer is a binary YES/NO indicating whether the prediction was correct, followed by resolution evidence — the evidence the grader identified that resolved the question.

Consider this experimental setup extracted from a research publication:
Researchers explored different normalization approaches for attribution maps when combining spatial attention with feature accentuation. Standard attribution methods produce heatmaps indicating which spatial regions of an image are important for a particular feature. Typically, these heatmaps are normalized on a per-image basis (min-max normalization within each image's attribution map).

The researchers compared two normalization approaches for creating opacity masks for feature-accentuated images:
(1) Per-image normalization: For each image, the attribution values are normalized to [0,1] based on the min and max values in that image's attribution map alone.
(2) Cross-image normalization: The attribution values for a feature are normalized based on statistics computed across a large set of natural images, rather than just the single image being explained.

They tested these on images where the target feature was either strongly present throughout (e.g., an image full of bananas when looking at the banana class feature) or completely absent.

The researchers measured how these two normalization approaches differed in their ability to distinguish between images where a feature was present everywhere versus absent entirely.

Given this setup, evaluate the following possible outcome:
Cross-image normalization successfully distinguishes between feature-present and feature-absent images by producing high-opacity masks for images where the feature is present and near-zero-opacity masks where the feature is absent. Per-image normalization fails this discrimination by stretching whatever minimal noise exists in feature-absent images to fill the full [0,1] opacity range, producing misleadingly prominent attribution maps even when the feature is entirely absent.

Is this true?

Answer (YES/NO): YES